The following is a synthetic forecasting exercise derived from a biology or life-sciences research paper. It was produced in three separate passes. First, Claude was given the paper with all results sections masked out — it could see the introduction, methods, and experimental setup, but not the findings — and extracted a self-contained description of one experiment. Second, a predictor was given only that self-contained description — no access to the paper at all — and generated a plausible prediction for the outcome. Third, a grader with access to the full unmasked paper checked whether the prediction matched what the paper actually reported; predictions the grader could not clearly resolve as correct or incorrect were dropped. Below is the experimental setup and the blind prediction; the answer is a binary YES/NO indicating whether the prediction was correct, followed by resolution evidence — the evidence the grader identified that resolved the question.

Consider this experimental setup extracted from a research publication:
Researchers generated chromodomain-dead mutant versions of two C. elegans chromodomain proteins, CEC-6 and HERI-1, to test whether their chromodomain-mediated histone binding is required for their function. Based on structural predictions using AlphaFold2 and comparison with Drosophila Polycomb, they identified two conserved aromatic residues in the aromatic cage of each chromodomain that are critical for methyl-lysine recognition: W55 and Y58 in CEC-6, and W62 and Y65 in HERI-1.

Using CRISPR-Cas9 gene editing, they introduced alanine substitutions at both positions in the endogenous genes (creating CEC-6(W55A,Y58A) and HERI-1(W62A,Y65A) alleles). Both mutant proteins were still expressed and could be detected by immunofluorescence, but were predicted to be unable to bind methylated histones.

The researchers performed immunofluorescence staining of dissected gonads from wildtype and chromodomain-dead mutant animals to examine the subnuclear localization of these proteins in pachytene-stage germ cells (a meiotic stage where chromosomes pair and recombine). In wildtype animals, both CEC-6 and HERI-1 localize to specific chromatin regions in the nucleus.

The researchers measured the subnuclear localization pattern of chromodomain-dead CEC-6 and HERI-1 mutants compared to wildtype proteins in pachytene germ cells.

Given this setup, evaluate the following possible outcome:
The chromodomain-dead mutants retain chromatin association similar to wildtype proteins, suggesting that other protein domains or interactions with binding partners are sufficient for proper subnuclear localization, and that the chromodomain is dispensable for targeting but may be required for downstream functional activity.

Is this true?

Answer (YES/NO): NO